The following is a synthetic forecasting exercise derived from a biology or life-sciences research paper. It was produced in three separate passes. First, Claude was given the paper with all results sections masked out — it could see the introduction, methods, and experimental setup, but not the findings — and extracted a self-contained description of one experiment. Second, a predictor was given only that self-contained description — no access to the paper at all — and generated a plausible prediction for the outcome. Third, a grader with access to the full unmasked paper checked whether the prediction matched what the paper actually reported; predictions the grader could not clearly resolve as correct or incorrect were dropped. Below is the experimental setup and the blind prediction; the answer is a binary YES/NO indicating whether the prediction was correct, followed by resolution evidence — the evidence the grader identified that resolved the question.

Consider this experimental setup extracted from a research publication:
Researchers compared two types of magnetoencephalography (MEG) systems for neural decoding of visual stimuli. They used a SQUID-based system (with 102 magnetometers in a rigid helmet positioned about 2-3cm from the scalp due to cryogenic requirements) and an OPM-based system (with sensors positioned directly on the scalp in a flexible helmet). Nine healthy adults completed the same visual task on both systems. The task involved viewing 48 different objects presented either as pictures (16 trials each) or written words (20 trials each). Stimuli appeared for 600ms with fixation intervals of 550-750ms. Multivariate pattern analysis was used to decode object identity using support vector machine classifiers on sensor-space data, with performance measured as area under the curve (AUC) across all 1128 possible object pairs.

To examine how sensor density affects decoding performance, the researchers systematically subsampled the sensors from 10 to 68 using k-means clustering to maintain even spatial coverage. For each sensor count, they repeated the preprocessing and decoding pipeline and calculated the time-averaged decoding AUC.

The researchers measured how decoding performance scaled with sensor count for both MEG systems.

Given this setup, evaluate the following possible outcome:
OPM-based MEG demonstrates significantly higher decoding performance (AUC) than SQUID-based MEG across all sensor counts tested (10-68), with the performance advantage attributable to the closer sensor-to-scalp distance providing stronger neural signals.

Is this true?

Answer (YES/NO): NO